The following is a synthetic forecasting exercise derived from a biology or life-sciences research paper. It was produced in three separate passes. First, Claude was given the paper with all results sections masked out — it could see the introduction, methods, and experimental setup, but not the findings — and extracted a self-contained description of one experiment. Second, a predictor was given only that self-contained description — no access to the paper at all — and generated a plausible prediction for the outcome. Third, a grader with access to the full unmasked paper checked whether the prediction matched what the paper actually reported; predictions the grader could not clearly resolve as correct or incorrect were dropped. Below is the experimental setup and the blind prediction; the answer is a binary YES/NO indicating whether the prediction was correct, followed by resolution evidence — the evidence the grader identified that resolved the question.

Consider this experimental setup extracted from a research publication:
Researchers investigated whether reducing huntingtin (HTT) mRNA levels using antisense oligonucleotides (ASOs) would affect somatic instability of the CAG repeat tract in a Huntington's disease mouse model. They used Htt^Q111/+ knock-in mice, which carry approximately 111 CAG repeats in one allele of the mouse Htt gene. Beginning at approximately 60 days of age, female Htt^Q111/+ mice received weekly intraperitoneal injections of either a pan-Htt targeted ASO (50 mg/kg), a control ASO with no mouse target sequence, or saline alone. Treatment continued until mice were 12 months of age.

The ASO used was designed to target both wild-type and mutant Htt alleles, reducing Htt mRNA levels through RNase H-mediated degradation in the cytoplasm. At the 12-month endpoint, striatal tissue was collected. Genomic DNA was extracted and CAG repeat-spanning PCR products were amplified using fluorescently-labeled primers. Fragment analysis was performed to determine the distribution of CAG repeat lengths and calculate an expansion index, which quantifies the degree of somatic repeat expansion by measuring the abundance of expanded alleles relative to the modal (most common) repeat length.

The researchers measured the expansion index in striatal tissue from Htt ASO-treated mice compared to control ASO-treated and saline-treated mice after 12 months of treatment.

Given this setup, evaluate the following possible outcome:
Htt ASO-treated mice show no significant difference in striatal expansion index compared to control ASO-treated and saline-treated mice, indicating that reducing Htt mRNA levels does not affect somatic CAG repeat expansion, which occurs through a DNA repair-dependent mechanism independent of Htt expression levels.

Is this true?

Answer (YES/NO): NO